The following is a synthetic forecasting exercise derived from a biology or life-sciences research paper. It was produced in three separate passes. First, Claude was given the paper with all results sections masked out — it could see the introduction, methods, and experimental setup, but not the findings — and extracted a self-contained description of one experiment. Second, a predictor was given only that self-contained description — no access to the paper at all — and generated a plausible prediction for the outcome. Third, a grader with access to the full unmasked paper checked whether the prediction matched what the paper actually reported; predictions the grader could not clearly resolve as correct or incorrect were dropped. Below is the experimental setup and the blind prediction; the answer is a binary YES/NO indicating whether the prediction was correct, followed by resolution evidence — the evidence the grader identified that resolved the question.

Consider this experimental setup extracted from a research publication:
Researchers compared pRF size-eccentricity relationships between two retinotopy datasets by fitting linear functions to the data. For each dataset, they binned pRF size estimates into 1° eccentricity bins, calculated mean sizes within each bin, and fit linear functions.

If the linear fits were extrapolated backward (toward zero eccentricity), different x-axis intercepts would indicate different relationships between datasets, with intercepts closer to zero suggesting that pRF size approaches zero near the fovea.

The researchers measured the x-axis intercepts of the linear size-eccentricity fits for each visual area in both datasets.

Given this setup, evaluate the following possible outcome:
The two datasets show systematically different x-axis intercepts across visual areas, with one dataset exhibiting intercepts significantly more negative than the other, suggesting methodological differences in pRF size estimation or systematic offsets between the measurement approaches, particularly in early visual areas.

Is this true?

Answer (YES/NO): YES